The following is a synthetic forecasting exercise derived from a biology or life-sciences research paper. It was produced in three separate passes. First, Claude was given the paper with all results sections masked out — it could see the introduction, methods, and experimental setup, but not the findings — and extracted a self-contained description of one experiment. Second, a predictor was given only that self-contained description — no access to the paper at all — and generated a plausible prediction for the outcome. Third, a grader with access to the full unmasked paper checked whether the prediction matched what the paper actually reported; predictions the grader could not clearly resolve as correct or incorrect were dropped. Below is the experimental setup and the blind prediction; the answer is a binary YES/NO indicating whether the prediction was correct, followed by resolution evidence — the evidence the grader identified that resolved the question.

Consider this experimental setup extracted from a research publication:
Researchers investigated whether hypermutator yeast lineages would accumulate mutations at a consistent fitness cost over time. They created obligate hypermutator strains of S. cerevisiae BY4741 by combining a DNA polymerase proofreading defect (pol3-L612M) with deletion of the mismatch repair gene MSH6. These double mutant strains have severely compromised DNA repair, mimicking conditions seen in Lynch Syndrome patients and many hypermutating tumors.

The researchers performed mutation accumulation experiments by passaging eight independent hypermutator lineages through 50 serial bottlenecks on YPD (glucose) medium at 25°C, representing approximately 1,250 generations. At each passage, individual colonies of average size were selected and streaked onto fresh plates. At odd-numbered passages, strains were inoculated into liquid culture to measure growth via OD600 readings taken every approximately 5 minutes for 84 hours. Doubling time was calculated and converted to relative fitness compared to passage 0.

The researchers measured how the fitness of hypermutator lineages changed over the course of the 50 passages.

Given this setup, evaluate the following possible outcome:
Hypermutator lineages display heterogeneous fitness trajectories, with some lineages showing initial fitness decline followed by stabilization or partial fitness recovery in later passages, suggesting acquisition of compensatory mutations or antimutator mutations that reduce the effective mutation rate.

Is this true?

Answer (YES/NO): NO